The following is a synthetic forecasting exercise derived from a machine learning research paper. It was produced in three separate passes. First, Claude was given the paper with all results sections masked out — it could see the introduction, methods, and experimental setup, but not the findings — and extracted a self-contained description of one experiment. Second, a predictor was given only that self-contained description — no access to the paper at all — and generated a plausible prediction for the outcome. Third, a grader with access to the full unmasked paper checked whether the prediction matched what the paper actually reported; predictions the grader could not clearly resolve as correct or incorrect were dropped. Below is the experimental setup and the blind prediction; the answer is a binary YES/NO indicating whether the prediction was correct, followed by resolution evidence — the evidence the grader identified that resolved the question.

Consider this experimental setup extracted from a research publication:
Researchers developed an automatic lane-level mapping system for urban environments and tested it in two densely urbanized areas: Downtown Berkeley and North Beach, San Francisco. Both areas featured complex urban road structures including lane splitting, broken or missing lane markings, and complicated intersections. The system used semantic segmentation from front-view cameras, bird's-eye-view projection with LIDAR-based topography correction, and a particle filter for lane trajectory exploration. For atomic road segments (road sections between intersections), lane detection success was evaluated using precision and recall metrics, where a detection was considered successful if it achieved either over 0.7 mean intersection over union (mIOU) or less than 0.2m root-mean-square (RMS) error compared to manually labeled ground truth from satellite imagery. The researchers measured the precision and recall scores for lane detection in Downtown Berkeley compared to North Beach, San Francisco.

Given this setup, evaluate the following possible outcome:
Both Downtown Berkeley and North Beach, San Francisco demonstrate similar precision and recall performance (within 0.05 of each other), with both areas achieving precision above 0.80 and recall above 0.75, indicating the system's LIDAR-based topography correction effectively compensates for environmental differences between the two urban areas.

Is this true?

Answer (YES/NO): NO